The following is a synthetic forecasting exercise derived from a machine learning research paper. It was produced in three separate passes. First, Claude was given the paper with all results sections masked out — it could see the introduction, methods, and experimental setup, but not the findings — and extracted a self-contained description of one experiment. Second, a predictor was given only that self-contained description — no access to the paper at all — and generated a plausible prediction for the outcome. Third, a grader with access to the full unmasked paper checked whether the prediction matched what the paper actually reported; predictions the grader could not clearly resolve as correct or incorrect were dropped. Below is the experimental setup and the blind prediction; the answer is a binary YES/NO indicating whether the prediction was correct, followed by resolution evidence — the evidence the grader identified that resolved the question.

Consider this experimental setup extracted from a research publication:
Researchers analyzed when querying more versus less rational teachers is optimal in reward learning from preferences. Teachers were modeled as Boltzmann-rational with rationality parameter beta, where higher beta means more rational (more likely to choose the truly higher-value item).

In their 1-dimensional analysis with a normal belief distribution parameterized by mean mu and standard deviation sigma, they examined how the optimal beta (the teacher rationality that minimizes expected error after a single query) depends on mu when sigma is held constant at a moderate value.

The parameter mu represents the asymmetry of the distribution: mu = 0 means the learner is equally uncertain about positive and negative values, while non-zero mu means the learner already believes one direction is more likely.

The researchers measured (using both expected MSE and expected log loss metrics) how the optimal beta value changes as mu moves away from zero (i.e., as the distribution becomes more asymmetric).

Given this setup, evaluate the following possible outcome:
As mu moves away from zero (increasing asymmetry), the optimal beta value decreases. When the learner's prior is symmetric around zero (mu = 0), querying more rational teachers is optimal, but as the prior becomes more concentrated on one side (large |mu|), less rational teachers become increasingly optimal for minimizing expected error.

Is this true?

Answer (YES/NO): YES